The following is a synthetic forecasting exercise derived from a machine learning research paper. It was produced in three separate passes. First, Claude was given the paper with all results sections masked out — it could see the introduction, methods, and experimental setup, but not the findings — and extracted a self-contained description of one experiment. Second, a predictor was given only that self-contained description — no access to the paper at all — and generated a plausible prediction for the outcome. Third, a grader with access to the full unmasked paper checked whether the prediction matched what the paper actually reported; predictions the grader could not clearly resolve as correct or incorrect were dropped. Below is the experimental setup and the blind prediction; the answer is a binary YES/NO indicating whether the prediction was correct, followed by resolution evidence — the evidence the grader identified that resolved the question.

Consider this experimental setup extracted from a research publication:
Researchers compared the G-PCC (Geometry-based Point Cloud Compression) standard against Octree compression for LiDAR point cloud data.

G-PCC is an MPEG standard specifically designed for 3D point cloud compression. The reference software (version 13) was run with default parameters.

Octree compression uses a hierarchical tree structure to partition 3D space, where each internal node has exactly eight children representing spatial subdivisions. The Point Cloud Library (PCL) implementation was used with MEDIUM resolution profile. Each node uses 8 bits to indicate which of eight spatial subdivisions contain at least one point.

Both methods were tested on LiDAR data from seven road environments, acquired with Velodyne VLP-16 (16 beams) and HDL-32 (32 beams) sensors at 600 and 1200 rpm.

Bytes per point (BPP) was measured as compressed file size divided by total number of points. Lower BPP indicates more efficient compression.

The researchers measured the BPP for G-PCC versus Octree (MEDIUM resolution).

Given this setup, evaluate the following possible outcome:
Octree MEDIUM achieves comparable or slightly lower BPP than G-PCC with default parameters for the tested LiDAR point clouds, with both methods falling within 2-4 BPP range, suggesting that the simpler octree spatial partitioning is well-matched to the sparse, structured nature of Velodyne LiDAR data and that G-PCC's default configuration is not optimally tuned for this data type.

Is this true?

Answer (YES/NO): NO